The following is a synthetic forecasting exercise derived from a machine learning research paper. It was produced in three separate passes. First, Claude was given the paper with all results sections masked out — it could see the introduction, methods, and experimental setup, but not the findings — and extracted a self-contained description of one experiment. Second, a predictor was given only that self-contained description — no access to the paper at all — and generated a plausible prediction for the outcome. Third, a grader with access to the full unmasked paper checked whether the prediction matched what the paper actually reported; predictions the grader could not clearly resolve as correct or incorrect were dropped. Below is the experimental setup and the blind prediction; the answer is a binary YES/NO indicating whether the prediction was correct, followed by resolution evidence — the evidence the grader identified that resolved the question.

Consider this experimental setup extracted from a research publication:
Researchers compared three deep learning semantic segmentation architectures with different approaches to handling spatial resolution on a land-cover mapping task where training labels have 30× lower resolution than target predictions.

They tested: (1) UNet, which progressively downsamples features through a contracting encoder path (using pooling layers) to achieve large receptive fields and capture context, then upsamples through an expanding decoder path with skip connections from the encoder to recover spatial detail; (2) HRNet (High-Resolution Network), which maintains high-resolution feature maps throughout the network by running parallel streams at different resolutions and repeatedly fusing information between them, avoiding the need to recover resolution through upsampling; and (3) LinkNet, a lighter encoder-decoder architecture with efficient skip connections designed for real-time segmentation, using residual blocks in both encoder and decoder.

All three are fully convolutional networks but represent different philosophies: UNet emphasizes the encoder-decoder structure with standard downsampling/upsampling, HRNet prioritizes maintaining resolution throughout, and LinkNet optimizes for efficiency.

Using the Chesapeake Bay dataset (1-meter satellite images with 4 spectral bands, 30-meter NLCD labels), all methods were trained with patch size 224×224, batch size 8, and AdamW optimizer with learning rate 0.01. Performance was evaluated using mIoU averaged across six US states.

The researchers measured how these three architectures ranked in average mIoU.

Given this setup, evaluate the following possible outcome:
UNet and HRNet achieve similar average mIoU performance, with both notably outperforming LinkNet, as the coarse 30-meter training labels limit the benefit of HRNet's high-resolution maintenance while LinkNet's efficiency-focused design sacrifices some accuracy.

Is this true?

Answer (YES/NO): NO